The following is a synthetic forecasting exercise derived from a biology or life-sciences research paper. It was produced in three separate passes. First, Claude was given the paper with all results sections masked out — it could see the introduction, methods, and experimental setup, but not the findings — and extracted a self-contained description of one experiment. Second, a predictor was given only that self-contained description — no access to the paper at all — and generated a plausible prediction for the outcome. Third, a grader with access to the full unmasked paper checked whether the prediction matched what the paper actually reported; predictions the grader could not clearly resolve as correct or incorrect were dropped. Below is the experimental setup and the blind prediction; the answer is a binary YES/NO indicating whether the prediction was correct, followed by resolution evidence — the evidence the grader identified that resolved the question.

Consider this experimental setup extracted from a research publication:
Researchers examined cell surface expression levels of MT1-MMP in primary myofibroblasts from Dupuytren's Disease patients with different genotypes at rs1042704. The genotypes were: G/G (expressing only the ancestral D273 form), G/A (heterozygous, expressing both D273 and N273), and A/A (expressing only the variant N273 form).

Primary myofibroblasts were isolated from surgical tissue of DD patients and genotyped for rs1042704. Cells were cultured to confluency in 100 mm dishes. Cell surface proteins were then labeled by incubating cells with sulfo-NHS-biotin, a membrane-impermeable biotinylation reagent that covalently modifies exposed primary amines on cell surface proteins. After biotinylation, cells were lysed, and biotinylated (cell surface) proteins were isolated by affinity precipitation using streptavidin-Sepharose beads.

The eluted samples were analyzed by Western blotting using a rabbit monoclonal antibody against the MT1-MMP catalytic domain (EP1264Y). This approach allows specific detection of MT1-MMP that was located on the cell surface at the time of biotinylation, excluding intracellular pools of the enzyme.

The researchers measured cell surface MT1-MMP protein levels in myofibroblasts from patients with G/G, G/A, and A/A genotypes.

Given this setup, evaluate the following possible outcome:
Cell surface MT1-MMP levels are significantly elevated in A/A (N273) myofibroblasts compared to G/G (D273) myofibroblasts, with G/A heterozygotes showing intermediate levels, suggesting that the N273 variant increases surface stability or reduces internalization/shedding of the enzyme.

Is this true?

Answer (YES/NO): YES